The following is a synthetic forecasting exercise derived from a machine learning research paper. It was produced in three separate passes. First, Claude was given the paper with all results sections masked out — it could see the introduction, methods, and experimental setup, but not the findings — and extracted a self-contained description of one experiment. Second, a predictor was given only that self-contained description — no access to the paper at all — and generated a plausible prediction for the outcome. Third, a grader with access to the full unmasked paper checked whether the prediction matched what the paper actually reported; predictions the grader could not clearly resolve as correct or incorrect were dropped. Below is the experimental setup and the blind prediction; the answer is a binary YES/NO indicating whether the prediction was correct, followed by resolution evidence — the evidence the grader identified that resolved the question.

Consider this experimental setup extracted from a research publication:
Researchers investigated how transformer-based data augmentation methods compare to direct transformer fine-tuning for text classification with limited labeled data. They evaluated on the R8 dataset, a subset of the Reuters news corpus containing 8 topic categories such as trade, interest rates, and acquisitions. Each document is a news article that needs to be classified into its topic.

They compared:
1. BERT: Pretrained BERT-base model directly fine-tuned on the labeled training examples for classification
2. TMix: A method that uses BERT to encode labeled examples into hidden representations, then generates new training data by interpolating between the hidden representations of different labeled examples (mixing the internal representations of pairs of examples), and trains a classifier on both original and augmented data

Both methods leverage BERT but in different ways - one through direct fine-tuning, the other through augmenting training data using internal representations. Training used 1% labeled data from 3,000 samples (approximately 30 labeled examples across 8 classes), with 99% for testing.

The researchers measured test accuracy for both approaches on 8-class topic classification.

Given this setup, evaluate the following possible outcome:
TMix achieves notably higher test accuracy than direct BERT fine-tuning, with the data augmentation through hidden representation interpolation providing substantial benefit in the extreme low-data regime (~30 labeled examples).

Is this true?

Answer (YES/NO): YES